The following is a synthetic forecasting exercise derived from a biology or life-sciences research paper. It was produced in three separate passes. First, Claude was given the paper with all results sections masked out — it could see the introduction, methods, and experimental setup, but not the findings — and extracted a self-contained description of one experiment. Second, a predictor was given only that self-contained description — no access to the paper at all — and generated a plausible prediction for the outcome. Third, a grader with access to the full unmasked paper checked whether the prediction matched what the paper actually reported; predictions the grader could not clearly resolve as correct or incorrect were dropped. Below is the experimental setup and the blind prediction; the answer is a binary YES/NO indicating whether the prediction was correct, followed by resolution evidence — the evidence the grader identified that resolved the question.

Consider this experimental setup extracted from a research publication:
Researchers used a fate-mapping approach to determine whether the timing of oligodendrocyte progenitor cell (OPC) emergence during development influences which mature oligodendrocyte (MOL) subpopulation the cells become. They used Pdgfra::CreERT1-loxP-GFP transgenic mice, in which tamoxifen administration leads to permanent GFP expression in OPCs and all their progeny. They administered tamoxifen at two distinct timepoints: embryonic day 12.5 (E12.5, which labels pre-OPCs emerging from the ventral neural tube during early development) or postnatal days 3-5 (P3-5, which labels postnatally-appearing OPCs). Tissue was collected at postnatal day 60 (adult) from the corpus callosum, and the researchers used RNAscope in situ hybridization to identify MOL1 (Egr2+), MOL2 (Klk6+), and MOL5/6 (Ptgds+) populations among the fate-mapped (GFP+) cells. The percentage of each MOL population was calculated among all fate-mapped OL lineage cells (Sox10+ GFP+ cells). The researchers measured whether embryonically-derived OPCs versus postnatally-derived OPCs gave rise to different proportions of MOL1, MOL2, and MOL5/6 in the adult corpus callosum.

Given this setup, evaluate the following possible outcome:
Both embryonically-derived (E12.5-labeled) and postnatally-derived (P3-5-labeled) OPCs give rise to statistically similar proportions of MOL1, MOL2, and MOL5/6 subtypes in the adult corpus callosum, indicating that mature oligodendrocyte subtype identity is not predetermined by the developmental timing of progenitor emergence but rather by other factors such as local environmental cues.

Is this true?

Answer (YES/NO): YES